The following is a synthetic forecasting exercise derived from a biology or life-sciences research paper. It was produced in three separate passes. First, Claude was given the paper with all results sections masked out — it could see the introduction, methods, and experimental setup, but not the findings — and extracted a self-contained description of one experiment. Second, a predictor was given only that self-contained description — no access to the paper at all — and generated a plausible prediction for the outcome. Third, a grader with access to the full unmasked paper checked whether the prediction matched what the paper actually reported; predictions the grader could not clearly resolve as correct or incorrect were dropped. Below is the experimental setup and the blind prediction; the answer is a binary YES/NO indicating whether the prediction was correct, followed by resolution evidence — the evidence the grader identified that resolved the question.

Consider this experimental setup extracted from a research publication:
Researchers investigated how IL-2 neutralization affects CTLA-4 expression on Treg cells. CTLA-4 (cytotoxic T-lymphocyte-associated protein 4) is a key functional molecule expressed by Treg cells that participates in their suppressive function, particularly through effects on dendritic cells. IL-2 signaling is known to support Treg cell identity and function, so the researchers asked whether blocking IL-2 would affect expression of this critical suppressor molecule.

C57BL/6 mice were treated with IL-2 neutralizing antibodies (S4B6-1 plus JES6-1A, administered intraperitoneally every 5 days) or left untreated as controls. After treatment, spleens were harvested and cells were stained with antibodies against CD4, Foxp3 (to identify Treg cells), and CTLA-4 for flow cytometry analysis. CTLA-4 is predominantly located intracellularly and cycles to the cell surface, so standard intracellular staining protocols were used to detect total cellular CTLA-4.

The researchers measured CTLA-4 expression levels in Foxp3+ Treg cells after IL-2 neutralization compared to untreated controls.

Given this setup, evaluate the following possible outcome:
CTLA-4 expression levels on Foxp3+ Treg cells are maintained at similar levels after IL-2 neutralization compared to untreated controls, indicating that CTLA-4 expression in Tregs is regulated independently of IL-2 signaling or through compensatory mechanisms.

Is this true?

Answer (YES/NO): NO